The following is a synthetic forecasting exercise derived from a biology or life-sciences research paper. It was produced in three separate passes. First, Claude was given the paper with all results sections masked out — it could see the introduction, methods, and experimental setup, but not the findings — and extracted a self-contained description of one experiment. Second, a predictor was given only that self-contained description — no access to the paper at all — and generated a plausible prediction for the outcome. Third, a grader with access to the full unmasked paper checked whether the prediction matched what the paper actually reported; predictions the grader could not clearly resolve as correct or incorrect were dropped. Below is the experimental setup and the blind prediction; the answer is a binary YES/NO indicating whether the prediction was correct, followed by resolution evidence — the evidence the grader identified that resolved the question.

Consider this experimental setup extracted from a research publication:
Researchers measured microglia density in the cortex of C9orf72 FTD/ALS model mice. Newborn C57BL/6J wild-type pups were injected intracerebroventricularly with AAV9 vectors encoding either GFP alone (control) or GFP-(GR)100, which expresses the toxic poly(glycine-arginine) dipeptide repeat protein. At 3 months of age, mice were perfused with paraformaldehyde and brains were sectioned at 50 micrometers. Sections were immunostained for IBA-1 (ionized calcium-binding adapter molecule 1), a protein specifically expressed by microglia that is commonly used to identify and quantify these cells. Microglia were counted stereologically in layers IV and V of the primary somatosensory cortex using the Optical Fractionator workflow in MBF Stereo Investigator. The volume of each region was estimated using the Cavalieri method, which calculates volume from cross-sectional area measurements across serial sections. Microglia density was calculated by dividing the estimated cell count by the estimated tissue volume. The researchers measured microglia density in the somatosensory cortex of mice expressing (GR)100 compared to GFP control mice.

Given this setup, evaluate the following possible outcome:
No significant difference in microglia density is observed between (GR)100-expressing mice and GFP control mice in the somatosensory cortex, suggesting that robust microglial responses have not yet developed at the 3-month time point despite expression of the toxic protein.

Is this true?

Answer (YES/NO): NO